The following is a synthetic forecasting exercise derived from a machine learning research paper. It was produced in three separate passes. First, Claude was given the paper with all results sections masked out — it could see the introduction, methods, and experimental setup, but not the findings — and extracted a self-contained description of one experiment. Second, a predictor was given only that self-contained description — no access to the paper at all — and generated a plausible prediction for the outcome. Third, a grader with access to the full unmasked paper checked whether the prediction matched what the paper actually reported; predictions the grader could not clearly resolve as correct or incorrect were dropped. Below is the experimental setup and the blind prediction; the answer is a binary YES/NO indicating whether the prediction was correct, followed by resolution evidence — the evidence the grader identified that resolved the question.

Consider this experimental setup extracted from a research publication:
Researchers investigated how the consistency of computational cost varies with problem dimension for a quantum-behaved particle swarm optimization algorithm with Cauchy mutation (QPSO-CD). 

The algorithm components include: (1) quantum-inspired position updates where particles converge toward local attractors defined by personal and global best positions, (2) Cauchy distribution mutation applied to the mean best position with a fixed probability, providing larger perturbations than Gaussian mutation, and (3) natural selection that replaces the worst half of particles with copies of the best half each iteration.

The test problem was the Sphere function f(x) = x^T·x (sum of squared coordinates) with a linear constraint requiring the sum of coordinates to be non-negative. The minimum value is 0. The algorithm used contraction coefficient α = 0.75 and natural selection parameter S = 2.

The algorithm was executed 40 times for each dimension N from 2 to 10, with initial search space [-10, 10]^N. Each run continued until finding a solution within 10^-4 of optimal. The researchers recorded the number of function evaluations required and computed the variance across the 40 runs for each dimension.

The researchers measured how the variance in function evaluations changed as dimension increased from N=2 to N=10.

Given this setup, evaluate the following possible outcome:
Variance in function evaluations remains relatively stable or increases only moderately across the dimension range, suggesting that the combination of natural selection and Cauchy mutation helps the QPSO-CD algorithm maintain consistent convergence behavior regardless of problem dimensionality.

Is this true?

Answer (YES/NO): NO